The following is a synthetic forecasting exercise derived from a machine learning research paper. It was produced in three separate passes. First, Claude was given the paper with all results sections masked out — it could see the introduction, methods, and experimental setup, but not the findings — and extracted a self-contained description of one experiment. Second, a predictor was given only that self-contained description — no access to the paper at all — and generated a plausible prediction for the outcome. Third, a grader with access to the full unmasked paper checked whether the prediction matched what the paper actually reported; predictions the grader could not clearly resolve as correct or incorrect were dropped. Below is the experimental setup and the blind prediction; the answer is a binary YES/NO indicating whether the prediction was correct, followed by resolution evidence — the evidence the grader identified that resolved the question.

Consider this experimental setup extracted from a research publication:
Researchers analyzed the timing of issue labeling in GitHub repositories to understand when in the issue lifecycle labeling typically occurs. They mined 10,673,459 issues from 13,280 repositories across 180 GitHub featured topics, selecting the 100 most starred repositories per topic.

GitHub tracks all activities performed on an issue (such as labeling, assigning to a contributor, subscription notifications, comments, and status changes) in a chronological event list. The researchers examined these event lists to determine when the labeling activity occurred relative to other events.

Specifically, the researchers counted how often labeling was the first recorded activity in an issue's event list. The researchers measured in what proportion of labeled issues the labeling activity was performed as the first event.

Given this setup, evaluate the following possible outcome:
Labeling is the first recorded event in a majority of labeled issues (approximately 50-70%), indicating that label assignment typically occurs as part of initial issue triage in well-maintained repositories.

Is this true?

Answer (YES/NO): YES